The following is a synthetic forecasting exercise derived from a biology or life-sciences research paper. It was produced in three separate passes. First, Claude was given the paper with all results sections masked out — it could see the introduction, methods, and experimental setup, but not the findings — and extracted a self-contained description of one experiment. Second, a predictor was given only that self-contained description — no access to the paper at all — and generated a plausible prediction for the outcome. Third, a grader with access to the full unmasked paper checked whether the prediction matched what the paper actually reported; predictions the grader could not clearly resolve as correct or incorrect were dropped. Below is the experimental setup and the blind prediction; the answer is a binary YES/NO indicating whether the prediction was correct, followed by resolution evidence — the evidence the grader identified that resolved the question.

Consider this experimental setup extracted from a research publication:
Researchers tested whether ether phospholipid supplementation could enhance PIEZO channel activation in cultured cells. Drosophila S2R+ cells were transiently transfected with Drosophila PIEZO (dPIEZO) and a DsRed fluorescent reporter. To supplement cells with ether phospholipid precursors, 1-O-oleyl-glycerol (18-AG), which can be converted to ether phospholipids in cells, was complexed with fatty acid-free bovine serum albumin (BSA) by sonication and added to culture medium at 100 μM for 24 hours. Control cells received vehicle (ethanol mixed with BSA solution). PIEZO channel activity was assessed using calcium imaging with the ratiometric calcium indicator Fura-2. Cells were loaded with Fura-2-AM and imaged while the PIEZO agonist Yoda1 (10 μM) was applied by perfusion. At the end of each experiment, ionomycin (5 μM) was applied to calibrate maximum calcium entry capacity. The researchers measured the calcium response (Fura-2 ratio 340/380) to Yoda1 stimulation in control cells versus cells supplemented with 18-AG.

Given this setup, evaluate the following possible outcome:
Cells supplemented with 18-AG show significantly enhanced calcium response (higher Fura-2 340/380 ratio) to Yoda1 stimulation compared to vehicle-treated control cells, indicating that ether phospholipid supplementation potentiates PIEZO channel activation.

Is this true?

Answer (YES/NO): YES